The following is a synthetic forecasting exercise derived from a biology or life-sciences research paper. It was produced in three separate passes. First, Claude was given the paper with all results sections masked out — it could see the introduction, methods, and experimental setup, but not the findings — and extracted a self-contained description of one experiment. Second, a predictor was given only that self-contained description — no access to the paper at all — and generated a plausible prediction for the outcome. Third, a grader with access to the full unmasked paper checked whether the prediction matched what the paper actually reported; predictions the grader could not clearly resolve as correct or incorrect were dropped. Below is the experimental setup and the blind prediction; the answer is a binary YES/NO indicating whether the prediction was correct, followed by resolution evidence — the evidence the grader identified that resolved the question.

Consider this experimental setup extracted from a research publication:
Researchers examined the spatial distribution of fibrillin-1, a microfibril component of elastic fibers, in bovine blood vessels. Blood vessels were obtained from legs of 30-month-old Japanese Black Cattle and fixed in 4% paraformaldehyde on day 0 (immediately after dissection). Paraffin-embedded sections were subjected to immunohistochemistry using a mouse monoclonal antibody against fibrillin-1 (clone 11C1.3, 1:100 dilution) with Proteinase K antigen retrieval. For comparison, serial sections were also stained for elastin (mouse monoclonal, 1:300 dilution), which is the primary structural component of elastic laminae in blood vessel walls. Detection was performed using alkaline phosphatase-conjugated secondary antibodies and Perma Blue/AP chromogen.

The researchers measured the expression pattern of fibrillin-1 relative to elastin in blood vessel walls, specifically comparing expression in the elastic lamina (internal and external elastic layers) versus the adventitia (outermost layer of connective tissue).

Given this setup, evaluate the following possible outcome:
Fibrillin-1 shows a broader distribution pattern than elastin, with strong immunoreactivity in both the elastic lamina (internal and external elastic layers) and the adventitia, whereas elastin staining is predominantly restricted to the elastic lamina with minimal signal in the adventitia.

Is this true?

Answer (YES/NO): NO